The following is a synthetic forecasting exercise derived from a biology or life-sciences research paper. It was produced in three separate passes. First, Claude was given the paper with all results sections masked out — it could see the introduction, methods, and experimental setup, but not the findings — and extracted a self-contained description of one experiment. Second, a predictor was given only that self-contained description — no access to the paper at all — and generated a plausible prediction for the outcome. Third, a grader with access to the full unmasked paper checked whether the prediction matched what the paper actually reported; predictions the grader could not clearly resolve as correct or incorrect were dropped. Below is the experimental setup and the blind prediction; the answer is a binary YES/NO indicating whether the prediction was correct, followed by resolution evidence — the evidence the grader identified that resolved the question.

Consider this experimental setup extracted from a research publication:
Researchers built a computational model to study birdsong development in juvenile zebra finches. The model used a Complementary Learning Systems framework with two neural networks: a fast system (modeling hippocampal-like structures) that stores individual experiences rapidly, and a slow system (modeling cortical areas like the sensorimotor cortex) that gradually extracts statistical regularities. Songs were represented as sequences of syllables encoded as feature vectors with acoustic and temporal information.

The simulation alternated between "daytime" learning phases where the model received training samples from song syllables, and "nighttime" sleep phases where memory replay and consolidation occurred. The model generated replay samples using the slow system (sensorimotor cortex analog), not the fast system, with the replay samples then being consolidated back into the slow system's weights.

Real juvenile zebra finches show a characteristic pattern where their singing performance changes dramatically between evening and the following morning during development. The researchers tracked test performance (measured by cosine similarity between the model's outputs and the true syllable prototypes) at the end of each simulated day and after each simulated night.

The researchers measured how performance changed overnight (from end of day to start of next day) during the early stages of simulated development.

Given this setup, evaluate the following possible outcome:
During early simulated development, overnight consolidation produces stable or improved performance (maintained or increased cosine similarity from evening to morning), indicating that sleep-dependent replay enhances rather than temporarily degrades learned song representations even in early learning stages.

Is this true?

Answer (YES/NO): NO